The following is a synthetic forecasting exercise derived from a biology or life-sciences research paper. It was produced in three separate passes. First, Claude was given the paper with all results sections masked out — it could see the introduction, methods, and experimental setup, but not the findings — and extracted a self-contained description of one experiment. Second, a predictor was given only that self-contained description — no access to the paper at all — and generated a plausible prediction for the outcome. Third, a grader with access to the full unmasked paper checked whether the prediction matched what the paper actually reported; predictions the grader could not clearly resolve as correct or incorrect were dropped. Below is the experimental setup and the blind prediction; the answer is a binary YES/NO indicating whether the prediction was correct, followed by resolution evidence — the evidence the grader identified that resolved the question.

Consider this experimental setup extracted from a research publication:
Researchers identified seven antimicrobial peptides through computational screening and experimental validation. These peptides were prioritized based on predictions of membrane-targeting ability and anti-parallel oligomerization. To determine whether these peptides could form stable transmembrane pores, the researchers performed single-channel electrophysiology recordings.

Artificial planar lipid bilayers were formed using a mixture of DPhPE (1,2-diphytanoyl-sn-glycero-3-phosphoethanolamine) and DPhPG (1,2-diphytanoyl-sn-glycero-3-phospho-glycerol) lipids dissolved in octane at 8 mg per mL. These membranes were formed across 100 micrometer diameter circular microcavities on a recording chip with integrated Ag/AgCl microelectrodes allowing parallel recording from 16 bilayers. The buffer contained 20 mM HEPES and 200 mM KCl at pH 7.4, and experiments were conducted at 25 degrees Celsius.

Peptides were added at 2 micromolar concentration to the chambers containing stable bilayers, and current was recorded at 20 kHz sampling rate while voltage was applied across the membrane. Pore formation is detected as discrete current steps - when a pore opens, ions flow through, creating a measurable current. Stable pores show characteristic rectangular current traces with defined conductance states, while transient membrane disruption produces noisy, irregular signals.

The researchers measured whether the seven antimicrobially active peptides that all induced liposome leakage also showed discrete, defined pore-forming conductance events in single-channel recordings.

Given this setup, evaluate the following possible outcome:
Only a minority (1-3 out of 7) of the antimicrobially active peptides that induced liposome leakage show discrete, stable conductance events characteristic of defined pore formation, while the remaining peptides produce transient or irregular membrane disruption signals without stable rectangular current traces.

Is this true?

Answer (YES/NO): YES